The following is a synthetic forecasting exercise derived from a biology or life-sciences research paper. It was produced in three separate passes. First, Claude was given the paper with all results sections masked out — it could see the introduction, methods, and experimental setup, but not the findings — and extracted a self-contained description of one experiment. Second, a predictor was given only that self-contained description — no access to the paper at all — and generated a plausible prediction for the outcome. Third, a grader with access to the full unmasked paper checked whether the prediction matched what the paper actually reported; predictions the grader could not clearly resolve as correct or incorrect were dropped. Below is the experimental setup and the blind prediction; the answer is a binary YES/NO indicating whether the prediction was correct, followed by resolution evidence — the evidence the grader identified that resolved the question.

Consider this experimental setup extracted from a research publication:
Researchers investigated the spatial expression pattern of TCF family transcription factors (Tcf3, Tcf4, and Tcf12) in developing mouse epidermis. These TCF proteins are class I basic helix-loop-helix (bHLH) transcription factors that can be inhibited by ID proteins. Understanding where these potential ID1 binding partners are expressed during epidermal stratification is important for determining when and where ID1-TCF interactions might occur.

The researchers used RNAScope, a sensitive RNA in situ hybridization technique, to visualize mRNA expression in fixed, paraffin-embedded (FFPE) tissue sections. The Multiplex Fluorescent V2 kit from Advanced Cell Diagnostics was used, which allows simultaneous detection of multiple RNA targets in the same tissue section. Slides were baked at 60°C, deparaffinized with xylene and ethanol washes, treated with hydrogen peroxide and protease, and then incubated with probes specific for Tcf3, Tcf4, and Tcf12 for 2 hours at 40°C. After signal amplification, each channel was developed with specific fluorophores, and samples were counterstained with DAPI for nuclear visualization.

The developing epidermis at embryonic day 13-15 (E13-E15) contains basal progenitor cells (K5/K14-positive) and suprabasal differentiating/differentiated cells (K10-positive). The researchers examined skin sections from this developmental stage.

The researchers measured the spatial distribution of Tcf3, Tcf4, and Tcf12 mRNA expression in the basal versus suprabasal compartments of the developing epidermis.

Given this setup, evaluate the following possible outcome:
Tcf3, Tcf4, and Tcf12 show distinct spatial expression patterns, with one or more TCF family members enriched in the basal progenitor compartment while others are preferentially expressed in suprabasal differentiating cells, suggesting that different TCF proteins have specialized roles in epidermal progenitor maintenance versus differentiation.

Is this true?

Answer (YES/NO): NO